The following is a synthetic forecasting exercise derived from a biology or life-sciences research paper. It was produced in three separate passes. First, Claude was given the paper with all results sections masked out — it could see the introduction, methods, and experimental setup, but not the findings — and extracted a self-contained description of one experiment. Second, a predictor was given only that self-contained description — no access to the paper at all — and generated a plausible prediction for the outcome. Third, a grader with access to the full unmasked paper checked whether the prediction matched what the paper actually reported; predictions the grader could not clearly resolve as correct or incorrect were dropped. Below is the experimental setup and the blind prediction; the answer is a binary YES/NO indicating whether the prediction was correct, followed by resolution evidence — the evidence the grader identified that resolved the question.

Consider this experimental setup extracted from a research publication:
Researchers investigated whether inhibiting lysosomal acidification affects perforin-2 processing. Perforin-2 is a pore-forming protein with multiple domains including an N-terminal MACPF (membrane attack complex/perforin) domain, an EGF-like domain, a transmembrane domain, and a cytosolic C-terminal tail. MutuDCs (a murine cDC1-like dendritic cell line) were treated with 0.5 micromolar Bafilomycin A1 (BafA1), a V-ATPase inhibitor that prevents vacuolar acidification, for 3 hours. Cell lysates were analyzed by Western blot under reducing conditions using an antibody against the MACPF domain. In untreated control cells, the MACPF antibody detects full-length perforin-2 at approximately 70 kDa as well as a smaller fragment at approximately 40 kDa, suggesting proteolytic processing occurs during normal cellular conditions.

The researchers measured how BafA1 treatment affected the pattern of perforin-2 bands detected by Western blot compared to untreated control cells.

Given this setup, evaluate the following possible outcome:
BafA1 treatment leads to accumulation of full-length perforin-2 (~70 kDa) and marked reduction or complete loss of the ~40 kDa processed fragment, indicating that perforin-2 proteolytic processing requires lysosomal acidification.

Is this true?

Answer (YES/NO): YES